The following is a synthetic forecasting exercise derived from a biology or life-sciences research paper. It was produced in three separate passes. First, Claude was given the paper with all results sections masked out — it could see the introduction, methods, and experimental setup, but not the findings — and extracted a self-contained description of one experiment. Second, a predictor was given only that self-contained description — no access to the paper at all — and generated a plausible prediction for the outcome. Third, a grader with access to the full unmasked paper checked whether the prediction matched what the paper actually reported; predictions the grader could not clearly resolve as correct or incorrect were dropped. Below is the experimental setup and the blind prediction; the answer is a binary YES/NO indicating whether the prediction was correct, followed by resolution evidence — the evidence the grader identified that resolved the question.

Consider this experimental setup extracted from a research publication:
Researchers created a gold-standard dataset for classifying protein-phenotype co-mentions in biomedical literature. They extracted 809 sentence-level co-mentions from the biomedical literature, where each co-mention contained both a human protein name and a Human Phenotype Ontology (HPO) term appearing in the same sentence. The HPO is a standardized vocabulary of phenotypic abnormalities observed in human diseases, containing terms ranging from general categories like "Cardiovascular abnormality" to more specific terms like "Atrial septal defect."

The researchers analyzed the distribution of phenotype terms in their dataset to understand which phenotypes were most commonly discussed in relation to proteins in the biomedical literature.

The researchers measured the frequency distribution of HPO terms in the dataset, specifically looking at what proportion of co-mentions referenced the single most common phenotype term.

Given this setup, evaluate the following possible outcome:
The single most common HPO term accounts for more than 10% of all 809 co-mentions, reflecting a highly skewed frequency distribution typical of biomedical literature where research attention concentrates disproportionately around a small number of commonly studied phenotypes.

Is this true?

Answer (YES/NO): YES